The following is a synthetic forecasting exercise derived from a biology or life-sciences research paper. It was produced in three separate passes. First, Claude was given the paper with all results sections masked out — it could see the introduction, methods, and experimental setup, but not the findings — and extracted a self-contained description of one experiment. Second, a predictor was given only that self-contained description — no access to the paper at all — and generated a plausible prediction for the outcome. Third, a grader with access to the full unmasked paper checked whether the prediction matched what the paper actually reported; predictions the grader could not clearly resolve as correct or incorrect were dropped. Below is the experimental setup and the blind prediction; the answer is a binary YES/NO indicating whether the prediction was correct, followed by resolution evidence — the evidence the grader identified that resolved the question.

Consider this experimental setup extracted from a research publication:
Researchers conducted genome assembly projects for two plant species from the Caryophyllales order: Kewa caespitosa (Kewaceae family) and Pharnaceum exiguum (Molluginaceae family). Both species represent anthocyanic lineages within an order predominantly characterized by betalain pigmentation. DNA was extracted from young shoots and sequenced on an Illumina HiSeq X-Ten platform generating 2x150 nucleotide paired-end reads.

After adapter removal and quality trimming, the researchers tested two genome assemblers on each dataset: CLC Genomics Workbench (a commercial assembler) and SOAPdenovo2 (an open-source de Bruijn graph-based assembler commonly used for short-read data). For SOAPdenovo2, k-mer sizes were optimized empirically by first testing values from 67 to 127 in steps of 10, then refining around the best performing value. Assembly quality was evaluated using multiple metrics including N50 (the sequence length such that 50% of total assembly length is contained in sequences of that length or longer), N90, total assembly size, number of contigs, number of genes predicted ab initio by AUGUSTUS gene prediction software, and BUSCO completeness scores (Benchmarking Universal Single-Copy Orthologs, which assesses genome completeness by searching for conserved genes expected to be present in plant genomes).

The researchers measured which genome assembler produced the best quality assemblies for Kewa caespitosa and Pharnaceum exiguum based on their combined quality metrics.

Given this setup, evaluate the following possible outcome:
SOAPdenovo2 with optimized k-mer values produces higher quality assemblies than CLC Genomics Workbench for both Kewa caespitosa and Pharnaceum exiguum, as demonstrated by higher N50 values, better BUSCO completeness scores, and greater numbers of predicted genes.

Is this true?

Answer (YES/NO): NO